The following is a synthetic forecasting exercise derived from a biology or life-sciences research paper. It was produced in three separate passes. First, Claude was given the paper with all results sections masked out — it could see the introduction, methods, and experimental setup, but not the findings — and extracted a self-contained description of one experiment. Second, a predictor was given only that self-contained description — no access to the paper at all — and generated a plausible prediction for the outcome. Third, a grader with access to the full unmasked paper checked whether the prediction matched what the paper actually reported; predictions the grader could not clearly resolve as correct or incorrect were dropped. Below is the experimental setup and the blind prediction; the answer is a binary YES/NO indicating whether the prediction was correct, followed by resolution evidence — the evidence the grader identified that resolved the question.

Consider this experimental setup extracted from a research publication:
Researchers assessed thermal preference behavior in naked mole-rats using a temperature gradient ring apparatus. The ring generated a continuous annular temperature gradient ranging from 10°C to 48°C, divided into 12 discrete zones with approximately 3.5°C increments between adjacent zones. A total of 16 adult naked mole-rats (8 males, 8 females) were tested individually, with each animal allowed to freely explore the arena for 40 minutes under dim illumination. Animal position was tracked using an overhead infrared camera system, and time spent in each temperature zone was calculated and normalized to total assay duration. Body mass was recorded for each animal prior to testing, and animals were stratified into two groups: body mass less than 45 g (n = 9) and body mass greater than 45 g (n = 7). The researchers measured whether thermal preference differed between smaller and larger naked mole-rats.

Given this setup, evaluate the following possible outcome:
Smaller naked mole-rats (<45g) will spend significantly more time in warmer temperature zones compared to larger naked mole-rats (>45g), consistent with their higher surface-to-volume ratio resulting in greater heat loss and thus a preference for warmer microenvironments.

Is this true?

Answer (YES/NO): YES